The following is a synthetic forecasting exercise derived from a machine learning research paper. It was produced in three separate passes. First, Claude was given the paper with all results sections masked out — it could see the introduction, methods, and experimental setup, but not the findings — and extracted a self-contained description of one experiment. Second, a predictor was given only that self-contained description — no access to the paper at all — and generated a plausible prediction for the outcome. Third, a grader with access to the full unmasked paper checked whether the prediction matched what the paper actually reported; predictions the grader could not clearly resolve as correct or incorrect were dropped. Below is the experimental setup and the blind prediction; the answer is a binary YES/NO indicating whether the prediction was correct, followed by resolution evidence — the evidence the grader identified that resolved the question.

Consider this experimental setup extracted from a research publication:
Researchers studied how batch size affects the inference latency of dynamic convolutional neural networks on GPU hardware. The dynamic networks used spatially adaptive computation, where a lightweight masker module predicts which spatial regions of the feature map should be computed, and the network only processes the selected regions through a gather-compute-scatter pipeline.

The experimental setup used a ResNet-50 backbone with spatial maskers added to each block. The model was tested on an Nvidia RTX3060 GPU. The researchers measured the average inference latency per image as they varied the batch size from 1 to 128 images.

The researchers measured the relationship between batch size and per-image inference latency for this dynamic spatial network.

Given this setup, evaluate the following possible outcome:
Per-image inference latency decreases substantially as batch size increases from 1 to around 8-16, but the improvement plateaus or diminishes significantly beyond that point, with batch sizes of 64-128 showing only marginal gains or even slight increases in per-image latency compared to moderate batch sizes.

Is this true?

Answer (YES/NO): NO